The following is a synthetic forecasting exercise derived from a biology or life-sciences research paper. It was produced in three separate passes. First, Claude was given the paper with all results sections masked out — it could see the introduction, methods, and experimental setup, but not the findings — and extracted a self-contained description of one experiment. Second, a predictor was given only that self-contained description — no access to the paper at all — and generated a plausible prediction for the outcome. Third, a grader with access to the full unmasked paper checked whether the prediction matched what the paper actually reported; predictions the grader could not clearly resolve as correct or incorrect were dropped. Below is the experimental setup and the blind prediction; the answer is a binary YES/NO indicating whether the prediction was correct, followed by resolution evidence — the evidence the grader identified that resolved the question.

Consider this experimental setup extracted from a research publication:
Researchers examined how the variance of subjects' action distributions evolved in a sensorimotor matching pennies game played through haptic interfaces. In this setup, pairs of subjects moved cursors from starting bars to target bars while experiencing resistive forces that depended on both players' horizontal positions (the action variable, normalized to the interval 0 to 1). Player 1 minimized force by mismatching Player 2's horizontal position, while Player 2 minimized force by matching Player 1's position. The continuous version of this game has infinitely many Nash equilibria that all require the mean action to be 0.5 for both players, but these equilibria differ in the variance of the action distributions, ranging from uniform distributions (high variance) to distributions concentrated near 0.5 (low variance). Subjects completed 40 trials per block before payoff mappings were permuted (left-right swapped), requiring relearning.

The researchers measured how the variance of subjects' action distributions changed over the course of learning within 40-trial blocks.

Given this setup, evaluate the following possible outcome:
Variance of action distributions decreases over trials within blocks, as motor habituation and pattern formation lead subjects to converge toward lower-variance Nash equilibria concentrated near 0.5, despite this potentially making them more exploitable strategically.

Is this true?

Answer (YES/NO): NO